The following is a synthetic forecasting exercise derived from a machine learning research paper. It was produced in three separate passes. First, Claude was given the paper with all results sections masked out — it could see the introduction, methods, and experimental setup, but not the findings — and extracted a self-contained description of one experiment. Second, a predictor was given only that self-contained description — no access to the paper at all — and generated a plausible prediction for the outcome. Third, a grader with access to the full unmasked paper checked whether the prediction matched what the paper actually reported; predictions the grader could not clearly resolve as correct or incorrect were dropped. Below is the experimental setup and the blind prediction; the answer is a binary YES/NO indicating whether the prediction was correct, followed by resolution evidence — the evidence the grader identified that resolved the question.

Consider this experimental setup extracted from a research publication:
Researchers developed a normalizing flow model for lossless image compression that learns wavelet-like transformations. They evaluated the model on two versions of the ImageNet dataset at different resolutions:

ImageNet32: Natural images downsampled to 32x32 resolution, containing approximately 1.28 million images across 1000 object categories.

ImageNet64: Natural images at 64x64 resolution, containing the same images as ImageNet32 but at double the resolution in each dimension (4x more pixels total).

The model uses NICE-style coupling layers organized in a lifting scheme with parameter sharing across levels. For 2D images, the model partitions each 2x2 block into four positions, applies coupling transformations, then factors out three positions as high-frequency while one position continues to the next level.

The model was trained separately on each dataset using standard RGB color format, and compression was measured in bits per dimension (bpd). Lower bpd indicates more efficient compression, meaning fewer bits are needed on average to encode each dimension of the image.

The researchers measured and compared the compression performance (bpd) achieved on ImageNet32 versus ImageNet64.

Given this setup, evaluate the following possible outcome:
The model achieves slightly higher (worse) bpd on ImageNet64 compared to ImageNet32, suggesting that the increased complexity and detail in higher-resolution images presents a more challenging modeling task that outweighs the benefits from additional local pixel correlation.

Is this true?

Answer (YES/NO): NO